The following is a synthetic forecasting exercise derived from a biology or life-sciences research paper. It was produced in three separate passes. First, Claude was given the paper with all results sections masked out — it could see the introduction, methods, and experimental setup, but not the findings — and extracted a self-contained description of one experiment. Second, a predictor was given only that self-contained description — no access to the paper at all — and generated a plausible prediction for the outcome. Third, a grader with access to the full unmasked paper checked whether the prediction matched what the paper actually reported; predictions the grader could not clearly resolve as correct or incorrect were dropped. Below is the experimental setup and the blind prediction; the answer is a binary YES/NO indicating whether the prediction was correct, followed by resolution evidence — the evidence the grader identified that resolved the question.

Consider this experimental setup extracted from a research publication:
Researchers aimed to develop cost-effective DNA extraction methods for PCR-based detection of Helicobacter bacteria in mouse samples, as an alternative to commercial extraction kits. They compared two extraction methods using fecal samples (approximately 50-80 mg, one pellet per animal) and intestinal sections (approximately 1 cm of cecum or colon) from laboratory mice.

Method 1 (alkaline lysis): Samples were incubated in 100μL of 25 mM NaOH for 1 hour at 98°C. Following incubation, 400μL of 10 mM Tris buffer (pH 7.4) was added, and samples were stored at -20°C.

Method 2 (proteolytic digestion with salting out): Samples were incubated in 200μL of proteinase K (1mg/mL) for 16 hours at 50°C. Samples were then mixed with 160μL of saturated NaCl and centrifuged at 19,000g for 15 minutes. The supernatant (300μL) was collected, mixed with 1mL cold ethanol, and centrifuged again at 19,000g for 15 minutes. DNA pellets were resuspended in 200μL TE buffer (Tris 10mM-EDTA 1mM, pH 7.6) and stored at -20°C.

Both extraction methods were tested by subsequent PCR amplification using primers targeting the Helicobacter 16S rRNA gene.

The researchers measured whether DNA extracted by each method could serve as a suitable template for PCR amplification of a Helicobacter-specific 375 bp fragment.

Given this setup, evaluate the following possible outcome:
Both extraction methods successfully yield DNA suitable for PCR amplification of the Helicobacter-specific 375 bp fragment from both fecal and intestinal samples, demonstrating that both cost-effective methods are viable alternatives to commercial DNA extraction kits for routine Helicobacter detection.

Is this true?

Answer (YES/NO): YES